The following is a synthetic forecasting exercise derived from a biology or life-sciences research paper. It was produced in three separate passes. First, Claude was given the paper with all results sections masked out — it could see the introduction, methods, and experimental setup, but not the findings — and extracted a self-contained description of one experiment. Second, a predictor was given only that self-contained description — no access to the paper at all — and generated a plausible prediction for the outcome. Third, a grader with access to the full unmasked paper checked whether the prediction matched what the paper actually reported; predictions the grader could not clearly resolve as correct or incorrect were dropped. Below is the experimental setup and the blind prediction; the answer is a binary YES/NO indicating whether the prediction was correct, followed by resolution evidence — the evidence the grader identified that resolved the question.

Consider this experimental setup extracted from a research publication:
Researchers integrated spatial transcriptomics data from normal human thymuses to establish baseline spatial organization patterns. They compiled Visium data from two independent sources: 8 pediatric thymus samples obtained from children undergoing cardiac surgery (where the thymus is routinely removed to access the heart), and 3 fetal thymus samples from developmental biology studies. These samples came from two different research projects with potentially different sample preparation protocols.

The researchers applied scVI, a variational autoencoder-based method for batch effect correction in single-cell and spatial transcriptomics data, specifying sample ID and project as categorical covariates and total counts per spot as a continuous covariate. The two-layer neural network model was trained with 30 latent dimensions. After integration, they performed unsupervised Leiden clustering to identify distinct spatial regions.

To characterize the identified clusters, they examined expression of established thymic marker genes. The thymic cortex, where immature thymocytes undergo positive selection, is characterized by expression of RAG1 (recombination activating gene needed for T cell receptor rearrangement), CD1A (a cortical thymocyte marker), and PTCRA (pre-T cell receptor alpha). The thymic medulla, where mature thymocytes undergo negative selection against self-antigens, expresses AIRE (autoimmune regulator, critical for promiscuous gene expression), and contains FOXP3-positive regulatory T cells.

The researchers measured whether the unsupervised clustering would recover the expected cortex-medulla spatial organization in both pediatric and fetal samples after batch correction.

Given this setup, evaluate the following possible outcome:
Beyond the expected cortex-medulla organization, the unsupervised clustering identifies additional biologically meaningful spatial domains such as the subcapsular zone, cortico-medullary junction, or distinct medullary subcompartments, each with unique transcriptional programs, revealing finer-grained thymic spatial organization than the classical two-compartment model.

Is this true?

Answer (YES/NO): YES